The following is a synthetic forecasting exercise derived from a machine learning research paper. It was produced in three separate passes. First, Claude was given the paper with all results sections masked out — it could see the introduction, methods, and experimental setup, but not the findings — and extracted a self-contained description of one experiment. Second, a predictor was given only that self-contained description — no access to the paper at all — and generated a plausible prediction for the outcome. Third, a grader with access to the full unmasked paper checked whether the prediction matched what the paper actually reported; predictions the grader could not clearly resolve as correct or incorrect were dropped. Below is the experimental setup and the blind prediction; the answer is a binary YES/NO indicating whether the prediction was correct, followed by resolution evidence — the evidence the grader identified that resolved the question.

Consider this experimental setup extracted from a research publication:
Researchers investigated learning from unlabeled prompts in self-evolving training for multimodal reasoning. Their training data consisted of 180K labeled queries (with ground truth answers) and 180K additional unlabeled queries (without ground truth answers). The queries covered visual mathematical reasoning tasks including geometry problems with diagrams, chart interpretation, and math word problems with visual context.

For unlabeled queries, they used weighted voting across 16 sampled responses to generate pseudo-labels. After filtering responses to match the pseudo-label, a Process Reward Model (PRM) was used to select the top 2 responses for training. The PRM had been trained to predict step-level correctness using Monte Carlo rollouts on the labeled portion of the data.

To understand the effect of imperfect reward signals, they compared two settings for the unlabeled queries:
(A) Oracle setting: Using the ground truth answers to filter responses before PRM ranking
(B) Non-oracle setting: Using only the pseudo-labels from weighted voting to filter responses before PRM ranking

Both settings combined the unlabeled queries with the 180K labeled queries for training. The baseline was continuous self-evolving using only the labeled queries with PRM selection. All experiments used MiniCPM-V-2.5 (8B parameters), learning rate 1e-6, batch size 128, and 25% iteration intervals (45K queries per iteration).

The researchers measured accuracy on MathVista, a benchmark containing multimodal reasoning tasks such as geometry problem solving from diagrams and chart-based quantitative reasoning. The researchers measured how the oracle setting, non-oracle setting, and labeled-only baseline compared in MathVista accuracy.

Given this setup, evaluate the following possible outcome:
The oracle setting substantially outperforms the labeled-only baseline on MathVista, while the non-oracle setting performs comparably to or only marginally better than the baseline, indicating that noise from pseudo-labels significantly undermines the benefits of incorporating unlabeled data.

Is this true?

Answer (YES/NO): NO